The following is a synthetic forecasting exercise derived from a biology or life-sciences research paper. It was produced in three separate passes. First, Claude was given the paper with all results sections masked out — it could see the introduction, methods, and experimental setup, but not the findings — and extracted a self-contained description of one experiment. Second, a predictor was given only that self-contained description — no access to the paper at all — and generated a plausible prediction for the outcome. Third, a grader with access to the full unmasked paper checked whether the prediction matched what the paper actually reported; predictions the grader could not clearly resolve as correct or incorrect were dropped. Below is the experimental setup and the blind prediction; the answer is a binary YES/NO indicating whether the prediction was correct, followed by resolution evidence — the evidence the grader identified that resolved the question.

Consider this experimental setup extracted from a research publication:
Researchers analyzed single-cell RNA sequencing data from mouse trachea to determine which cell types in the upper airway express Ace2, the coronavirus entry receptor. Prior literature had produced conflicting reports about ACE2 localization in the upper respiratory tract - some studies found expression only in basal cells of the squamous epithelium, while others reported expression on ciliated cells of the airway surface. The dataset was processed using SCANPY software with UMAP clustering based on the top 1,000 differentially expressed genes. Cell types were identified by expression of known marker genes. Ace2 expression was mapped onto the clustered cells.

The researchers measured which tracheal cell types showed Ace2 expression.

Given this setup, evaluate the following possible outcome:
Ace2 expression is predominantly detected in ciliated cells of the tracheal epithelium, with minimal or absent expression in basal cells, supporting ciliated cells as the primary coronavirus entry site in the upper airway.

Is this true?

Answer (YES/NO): NO